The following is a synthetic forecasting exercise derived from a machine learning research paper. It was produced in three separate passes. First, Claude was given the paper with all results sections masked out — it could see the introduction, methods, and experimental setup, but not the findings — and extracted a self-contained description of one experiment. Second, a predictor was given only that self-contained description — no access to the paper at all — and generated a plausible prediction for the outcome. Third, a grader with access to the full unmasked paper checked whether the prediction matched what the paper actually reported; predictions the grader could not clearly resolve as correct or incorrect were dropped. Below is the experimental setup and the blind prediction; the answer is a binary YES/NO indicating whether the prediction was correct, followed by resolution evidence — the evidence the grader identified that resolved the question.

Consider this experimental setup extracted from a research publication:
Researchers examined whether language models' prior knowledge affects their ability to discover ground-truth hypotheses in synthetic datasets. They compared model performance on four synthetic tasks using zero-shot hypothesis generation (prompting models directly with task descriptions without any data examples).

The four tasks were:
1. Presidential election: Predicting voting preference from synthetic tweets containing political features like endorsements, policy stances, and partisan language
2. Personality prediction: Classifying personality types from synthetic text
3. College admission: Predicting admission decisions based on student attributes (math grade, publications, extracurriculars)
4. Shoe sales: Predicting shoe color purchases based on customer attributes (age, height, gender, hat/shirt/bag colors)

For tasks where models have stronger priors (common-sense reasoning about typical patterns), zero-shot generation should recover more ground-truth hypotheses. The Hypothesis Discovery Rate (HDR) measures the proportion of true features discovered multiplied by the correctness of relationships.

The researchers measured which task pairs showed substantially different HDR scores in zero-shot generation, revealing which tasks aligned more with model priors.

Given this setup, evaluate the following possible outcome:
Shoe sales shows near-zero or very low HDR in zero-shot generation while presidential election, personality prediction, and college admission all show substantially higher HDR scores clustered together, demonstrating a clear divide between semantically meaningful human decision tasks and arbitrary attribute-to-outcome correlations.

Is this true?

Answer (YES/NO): NO